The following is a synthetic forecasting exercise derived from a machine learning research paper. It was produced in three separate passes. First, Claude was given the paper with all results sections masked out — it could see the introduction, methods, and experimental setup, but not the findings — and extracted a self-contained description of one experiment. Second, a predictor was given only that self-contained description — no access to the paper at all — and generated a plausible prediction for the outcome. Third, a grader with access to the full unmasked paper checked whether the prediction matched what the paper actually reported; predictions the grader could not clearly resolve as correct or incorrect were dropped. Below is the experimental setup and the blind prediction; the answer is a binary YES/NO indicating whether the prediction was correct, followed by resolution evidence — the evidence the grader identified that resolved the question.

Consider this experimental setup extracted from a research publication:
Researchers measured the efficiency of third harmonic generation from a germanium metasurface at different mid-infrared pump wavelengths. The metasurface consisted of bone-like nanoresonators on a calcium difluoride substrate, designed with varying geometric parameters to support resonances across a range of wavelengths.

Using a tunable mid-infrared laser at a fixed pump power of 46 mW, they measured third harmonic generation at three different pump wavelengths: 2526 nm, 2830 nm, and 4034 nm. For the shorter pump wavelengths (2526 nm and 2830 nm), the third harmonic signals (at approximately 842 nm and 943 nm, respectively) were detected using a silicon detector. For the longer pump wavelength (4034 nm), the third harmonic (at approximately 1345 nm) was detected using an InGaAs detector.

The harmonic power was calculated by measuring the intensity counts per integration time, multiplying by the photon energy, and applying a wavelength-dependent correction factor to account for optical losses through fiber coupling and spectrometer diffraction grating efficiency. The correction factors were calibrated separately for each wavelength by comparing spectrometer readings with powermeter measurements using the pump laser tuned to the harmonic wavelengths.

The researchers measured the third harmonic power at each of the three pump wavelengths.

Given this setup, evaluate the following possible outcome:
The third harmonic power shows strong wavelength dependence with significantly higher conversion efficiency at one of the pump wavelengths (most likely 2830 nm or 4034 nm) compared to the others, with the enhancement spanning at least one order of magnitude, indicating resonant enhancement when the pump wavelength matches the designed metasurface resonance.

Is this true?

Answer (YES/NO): NO